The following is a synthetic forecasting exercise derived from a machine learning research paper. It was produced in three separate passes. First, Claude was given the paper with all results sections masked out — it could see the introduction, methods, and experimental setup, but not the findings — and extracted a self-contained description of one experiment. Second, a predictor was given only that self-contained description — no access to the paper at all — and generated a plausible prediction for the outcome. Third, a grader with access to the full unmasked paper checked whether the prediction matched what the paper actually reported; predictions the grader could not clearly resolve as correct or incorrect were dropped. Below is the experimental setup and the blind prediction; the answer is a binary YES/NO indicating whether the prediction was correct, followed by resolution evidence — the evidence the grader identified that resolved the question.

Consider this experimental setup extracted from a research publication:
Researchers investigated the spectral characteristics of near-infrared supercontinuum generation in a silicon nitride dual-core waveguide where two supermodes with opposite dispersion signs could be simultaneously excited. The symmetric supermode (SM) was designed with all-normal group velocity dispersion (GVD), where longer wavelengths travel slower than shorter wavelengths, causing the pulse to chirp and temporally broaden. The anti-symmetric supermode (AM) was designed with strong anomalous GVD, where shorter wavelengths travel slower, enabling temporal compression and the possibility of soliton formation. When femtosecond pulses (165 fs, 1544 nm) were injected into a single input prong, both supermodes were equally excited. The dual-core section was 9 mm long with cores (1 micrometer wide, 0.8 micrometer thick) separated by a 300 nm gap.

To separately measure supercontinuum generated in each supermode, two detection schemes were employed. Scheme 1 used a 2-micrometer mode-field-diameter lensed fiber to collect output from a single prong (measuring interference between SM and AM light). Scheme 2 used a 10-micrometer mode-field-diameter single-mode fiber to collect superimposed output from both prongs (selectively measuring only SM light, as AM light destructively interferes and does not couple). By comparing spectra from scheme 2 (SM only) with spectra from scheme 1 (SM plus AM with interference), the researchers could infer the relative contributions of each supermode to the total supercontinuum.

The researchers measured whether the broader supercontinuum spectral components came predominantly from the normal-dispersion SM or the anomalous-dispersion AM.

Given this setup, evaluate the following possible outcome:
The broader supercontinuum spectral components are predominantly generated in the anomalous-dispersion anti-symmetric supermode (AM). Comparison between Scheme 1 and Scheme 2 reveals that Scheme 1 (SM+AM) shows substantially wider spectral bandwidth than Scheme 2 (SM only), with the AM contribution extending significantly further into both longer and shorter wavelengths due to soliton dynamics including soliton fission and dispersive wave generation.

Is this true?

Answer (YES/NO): NO